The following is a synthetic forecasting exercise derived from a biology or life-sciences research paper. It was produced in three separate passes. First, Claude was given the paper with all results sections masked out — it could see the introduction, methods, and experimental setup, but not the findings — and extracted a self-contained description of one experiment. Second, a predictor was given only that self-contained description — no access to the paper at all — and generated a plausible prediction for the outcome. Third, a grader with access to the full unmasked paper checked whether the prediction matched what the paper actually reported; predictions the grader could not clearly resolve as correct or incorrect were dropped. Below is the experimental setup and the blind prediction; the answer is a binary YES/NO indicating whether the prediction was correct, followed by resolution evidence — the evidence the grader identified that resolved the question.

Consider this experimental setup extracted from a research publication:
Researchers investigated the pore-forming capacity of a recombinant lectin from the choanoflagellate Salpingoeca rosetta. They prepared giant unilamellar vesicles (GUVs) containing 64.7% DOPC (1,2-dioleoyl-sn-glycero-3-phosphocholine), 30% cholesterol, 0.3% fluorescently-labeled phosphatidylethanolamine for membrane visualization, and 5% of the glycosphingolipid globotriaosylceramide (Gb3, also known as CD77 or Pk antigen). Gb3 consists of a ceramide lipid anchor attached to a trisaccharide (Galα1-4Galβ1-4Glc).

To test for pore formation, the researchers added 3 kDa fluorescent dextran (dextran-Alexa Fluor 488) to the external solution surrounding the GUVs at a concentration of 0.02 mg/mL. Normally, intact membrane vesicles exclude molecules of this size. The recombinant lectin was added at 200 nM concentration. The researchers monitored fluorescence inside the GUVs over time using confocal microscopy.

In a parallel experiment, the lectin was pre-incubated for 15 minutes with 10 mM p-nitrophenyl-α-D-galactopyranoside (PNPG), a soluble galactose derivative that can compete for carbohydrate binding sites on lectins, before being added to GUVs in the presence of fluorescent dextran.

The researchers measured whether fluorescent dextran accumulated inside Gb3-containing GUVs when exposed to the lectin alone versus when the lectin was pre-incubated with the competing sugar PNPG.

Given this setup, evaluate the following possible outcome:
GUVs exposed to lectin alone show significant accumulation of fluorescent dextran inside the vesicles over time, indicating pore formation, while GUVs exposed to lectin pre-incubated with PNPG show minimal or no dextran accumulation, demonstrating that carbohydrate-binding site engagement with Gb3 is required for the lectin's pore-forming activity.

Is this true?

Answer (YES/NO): YES